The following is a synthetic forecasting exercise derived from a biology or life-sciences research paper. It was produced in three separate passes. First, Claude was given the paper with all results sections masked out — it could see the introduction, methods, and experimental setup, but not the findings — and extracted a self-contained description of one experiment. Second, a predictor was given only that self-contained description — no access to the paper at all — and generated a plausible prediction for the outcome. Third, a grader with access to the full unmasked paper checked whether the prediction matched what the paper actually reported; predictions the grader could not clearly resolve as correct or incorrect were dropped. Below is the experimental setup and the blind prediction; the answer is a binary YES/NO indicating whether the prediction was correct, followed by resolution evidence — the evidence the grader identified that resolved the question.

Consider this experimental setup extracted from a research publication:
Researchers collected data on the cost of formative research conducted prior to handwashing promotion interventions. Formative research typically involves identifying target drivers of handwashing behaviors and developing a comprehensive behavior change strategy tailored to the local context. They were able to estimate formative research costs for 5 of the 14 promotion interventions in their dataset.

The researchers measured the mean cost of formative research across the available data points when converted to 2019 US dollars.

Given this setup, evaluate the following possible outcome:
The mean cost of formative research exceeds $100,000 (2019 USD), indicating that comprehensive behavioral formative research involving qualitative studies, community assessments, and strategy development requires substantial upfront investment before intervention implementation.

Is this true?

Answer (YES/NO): NO